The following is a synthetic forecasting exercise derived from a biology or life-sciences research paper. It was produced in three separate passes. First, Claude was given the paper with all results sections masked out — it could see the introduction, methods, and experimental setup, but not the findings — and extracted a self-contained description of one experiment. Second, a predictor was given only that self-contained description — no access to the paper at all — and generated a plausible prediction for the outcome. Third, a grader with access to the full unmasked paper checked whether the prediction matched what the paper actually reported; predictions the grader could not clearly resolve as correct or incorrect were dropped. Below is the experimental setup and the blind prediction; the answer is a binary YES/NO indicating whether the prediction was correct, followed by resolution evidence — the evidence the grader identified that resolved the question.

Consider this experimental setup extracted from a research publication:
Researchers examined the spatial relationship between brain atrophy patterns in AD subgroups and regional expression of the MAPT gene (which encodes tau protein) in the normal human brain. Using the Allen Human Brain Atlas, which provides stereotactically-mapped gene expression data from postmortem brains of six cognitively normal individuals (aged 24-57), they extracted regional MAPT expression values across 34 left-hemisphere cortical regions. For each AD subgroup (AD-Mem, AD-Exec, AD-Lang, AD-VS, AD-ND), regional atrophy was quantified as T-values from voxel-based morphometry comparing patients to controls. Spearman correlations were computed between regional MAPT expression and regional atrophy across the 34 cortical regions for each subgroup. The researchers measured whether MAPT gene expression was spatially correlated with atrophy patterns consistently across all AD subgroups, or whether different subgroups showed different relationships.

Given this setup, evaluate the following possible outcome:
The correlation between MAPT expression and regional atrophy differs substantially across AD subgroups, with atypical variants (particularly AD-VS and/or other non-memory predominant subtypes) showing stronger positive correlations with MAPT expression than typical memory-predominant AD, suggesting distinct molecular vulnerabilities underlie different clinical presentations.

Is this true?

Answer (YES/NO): NO